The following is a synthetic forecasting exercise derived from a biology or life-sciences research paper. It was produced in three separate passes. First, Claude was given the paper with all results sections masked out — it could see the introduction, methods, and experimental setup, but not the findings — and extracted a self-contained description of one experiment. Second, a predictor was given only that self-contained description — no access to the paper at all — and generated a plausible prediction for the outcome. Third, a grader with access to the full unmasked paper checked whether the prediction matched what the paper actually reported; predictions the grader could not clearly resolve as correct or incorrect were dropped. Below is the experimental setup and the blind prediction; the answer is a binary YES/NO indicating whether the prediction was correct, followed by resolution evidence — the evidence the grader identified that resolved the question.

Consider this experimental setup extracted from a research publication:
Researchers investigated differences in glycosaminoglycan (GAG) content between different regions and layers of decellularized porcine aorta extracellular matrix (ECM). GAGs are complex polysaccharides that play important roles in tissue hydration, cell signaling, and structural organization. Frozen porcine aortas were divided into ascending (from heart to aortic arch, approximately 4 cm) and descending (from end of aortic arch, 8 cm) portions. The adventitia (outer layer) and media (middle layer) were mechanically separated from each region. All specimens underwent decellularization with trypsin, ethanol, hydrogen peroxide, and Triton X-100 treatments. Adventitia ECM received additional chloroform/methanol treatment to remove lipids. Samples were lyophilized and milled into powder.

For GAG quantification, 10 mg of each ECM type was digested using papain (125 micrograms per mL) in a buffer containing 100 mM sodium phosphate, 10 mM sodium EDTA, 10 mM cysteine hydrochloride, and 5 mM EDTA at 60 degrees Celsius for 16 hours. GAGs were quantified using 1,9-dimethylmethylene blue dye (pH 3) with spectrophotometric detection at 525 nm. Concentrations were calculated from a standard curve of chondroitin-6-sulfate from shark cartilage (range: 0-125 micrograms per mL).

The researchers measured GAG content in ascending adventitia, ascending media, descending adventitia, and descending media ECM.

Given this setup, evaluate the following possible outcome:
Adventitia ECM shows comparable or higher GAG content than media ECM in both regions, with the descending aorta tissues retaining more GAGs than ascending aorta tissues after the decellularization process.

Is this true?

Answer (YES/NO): NO